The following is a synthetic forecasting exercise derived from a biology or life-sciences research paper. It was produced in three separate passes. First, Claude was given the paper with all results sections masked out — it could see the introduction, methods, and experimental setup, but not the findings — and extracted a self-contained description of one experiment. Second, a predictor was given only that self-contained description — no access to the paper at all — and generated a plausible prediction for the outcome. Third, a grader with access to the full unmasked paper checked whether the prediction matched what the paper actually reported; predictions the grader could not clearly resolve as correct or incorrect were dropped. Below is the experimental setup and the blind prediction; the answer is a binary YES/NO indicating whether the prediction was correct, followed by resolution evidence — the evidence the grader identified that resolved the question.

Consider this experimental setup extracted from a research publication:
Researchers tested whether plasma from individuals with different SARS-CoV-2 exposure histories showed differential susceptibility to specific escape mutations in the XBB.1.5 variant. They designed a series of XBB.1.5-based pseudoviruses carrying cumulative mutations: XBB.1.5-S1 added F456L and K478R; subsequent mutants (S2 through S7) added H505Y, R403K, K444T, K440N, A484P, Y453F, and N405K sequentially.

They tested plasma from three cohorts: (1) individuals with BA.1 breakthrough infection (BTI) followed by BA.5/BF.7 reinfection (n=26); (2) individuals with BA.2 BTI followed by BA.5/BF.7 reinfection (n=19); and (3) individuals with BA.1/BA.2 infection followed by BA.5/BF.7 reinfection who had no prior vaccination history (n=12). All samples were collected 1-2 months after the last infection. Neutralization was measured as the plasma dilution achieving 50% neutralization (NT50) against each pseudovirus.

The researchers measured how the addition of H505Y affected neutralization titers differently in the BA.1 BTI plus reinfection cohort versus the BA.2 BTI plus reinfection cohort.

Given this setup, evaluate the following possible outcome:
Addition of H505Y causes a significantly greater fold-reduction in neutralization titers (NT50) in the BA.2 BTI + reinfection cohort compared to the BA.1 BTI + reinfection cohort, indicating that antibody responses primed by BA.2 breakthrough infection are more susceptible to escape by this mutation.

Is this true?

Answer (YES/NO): YES